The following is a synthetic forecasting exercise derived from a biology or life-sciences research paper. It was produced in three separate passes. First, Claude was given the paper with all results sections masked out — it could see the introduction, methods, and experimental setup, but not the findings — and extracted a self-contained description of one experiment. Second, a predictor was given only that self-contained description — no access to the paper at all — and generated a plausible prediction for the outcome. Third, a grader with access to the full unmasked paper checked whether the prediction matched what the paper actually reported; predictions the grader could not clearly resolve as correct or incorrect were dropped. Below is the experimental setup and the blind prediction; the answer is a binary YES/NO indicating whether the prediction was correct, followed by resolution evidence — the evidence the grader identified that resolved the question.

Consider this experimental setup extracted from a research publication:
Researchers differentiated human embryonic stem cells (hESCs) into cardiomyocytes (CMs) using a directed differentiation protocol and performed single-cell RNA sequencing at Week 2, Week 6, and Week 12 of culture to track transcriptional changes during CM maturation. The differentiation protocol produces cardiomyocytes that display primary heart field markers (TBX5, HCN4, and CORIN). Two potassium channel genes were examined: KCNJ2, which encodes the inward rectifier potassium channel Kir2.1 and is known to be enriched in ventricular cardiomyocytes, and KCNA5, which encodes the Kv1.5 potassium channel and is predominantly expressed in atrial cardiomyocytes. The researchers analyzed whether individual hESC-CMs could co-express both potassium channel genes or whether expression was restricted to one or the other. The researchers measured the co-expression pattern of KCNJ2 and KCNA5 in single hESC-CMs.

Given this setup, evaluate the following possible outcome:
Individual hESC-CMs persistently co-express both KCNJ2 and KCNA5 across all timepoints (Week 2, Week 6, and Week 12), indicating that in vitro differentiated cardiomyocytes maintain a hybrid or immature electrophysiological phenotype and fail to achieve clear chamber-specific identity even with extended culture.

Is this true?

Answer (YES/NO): NO